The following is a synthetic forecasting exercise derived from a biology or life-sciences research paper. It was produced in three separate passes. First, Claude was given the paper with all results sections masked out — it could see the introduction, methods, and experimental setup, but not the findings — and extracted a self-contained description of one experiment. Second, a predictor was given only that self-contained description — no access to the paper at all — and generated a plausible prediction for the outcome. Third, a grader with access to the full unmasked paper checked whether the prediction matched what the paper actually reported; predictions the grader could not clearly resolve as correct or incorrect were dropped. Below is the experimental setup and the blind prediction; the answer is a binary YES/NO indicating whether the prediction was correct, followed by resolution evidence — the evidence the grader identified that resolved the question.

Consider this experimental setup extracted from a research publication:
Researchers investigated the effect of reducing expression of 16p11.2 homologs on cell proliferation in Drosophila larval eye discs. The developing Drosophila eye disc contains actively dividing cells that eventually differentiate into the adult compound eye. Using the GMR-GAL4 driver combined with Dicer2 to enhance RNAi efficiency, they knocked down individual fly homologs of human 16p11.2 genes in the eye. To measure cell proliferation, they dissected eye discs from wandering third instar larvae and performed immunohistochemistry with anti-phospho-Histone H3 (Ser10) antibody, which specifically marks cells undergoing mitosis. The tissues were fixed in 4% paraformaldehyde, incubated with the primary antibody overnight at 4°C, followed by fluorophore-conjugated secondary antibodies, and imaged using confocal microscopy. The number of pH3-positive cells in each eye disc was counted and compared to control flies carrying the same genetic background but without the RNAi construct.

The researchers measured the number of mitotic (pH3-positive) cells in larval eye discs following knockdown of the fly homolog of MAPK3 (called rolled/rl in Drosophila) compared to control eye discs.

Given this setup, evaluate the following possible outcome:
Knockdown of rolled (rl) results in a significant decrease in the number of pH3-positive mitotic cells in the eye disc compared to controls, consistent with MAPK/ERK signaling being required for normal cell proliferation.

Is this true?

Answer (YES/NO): YES